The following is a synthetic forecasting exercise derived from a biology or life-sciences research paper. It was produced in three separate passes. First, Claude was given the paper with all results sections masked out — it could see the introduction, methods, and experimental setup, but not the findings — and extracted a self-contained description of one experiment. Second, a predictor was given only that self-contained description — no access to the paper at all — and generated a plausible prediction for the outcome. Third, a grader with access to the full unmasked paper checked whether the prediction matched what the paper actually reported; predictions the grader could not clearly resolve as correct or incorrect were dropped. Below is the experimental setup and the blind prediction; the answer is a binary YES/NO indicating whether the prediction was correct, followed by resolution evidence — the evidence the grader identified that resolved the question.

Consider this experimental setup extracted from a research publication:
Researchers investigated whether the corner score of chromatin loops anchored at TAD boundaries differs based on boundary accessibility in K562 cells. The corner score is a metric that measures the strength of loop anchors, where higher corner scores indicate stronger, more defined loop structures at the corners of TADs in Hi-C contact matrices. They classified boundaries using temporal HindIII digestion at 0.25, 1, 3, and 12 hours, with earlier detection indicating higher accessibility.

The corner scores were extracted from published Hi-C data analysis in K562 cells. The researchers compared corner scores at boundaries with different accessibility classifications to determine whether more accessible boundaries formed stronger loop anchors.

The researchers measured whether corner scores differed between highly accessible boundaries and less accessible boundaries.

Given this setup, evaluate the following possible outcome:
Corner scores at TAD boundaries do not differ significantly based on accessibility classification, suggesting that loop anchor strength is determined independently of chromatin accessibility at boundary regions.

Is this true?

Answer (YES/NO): NO